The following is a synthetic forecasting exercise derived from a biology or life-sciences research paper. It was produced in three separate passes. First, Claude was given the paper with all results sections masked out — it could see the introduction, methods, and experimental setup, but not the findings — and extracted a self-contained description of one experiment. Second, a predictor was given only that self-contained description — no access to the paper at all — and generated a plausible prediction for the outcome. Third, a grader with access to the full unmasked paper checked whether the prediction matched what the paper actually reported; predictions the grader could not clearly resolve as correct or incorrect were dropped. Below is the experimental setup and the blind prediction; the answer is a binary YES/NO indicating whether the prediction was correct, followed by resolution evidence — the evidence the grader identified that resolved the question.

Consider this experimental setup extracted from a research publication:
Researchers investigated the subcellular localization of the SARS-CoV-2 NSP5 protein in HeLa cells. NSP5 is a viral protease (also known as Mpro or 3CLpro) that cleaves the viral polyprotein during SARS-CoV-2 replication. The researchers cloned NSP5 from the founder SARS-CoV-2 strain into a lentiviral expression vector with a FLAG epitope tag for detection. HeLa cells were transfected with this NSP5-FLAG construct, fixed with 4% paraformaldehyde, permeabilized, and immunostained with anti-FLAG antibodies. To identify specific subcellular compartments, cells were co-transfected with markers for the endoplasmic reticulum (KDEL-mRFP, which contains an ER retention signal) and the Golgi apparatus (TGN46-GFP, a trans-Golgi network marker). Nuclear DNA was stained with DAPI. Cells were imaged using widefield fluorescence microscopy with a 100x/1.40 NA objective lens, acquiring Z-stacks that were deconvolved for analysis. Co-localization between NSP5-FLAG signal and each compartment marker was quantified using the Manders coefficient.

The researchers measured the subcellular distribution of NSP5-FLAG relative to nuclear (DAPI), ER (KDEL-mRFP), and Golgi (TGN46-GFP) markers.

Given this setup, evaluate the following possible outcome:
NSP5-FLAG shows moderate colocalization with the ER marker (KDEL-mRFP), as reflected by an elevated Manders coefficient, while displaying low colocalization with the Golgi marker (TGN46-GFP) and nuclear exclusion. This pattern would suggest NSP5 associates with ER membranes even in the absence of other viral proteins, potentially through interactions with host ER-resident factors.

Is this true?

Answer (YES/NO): NO